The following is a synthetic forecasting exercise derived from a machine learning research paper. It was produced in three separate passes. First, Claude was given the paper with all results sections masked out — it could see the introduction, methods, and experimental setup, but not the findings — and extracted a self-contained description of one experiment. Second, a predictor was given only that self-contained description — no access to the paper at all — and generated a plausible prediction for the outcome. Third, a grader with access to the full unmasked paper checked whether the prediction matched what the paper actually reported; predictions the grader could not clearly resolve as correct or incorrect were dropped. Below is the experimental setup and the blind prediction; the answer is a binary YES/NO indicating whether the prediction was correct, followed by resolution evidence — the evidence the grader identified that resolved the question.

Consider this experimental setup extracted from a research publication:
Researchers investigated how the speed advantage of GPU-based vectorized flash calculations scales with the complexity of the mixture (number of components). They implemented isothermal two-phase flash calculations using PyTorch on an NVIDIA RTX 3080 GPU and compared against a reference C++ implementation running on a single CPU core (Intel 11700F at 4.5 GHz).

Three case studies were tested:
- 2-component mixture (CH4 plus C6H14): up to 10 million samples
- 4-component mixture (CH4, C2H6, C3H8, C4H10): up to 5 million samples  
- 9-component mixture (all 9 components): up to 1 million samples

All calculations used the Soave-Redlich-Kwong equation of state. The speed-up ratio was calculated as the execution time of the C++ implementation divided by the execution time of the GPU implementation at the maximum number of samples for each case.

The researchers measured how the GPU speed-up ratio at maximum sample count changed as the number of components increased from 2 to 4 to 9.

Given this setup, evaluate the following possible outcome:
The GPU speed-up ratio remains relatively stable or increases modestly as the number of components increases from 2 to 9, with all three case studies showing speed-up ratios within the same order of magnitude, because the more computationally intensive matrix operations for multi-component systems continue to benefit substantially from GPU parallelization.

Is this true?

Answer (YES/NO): NO